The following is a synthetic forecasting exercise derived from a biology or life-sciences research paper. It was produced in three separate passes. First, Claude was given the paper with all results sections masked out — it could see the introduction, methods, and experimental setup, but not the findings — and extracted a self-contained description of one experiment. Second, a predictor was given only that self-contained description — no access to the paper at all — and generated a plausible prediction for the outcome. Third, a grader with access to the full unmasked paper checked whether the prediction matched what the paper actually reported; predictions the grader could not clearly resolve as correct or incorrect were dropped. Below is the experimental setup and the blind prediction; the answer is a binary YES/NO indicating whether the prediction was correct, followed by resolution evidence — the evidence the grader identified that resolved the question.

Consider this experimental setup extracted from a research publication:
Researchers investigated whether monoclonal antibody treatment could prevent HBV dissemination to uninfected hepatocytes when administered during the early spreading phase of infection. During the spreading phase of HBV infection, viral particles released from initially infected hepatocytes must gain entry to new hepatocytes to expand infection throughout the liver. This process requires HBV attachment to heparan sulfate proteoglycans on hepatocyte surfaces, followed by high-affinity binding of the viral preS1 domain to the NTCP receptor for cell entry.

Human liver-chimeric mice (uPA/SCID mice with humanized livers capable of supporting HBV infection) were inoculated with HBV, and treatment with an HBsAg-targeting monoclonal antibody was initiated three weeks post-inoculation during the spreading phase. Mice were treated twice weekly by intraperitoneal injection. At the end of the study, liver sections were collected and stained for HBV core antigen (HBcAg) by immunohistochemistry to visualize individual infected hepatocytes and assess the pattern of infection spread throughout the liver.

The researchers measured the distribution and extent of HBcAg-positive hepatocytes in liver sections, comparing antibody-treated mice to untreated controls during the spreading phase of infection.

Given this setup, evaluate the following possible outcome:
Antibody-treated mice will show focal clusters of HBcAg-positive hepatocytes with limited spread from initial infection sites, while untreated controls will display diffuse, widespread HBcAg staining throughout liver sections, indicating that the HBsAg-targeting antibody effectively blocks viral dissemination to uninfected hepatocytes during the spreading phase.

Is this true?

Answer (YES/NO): YES